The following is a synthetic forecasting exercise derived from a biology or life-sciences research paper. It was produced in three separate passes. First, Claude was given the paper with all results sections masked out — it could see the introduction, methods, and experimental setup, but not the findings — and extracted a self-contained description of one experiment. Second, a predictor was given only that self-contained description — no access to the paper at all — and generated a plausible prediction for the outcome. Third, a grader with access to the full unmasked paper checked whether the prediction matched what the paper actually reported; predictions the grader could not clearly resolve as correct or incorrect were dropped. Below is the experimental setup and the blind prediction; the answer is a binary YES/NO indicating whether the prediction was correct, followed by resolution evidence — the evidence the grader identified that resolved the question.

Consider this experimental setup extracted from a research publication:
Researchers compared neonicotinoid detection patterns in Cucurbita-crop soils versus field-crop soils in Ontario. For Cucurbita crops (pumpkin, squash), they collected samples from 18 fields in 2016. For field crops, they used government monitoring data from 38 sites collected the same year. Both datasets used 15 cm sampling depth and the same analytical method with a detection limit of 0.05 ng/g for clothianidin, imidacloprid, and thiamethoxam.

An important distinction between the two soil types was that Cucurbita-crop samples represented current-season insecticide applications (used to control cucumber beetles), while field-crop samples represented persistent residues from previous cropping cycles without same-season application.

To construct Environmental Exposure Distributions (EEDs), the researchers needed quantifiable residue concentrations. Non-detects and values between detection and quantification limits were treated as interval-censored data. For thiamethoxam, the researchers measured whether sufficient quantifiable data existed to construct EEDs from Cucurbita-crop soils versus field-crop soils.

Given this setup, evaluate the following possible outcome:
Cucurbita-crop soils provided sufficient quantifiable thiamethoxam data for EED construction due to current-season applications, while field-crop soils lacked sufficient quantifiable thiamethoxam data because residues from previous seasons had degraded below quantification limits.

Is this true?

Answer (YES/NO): NO